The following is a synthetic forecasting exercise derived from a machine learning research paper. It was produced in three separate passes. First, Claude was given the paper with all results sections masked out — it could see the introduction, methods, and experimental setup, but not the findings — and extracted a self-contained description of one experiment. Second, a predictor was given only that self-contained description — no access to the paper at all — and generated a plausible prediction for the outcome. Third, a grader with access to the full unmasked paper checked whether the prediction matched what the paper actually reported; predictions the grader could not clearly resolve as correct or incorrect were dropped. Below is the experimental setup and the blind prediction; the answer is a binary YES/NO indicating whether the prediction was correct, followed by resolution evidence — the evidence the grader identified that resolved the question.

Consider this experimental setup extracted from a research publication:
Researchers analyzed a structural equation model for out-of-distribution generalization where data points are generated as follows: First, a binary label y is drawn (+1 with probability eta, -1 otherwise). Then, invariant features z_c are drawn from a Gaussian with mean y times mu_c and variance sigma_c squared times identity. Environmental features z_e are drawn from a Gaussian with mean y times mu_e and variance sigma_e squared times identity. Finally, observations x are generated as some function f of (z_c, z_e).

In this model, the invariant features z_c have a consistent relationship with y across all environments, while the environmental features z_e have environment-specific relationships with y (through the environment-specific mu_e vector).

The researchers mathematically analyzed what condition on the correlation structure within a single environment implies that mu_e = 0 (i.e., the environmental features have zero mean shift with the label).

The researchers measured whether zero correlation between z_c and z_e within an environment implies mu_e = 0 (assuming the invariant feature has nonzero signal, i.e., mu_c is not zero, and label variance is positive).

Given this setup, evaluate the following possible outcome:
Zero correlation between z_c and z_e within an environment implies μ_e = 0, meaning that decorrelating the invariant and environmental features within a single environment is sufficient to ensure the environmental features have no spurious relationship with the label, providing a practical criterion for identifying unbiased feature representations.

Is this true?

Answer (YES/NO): YES